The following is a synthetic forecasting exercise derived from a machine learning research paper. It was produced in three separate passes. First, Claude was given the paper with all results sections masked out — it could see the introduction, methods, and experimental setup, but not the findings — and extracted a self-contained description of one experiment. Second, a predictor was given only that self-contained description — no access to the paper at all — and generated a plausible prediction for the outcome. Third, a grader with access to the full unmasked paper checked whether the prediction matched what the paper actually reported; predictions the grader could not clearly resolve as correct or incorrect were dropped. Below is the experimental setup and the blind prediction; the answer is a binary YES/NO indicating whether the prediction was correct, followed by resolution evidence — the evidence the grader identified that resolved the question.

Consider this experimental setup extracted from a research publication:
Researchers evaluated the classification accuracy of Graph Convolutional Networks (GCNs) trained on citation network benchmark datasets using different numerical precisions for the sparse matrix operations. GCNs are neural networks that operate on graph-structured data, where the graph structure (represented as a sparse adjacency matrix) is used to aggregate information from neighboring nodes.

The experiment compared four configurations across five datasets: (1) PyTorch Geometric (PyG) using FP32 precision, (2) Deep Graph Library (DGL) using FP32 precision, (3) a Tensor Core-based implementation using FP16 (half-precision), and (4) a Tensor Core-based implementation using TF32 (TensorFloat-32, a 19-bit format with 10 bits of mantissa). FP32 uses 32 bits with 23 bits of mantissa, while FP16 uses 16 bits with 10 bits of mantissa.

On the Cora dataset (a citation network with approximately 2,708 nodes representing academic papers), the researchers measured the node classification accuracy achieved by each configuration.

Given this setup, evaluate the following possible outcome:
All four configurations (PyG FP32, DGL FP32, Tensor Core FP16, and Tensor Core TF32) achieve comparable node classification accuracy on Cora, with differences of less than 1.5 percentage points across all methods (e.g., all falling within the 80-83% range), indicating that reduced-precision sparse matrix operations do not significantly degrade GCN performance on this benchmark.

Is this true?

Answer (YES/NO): NO